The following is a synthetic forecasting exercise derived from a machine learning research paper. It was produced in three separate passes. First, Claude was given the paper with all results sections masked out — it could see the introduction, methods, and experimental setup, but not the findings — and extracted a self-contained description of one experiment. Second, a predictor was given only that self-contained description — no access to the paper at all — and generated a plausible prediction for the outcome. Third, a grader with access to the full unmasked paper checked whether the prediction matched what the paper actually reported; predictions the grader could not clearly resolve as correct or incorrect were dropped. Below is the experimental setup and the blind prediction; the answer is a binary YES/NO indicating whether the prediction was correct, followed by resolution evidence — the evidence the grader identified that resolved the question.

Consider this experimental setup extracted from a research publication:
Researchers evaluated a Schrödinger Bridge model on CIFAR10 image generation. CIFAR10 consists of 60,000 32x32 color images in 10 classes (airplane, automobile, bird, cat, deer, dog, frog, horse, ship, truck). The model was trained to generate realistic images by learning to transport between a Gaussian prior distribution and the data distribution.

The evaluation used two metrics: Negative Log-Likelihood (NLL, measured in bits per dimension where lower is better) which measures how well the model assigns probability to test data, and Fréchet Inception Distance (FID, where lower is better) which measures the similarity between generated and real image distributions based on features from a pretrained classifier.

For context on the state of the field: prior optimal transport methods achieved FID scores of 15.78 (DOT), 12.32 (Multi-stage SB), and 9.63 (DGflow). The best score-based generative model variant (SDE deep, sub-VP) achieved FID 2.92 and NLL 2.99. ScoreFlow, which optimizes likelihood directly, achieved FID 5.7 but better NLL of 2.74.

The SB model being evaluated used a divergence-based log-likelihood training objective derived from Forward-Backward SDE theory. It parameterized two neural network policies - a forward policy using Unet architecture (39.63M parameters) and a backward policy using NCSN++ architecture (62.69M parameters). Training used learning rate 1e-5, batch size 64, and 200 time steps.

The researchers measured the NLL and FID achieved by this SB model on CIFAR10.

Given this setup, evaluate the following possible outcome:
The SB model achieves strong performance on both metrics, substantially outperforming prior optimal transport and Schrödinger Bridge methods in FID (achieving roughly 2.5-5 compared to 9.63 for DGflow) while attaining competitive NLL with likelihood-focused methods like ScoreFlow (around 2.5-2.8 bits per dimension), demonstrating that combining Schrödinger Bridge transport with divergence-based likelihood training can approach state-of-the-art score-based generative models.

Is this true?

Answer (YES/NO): NO